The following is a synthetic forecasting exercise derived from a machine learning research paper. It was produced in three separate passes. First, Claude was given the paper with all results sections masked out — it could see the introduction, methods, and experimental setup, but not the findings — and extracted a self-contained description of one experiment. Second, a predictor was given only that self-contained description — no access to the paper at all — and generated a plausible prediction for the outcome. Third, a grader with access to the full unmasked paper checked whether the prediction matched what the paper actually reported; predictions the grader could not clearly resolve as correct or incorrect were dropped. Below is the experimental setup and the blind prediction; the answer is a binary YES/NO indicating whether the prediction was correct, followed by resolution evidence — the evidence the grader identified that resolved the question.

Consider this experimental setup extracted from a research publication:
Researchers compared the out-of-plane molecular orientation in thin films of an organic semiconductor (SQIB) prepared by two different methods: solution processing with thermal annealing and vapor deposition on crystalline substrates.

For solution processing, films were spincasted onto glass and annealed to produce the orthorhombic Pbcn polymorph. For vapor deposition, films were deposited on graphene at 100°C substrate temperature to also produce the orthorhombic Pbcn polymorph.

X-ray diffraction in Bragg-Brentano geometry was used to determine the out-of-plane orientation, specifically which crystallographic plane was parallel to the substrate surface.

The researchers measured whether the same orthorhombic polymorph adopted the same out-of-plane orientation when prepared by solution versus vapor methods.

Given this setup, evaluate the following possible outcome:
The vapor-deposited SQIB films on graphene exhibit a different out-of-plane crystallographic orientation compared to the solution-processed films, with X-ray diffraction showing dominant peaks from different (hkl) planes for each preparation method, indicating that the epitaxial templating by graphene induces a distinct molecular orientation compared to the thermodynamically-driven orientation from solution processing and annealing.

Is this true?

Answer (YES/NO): NO